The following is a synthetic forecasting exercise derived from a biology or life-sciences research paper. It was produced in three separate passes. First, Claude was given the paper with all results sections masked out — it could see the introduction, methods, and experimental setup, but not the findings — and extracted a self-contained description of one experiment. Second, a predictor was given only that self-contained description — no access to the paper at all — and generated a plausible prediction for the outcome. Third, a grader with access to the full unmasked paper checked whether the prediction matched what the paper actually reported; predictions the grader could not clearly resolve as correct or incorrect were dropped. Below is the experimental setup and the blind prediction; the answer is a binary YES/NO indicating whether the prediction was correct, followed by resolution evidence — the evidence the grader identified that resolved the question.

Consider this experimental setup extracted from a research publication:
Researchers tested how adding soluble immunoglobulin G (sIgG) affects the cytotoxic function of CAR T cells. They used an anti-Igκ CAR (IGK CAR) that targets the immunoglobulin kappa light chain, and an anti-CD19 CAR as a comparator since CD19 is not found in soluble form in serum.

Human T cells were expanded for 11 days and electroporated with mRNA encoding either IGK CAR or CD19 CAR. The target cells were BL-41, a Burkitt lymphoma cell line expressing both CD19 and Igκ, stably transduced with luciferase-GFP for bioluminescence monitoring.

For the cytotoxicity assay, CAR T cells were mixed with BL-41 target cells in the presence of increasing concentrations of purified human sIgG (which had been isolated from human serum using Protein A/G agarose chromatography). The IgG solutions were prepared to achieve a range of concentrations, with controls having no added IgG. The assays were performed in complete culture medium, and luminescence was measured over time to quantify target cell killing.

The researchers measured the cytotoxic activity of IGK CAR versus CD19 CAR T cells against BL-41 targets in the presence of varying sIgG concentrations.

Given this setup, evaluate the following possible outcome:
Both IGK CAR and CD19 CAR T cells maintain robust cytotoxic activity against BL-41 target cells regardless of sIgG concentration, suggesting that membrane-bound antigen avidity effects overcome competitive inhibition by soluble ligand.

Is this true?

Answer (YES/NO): NO